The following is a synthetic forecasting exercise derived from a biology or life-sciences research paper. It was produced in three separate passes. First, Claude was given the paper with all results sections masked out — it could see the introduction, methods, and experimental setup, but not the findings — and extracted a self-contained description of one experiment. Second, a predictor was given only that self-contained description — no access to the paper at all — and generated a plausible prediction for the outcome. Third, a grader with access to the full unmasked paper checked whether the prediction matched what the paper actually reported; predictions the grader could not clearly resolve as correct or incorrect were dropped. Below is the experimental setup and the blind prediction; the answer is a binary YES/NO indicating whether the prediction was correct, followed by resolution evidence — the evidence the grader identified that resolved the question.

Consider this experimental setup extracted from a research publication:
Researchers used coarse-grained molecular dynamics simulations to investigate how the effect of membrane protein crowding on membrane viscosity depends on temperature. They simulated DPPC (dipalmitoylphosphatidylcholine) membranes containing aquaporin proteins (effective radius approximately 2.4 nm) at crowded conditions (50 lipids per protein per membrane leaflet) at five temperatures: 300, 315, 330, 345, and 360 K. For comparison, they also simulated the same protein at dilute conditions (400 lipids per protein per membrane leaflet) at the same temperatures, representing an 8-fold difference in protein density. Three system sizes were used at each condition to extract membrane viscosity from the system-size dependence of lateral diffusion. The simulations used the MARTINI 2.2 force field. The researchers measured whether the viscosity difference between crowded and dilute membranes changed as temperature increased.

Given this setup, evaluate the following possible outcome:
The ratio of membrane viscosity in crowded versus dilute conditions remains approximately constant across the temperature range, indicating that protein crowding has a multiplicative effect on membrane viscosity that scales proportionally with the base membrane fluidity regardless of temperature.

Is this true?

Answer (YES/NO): NO